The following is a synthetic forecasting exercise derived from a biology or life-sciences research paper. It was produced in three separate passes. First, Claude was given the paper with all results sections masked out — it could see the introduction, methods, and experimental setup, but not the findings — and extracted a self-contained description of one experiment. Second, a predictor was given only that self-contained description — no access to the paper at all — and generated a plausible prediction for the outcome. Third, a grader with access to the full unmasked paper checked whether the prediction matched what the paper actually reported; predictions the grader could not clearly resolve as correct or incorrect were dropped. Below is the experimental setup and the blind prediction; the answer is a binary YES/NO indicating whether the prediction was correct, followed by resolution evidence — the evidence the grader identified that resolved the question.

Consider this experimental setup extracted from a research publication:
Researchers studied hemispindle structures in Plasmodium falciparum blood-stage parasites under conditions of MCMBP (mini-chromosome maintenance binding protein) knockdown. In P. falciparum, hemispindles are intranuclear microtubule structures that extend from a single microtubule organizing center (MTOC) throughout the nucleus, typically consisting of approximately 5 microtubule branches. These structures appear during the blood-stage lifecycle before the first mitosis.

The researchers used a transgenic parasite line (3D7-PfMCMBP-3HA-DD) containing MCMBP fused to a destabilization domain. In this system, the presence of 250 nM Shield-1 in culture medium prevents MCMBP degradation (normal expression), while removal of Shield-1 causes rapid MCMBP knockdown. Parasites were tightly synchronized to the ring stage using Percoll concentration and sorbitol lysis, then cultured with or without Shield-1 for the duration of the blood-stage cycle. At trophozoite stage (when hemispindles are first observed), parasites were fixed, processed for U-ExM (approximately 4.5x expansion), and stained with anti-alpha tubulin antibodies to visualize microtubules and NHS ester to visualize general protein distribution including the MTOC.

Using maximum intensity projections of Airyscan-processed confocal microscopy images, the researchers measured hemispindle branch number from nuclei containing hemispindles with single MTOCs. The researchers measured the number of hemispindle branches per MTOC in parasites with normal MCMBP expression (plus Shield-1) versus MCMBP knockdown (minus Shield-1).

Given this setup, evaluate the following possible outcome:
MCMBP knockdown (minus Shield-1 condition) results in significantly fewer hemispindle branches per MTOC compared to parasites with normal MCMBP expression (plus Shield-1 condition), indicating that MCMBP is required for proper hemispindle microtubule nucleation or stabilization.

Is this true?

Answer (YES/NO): NO